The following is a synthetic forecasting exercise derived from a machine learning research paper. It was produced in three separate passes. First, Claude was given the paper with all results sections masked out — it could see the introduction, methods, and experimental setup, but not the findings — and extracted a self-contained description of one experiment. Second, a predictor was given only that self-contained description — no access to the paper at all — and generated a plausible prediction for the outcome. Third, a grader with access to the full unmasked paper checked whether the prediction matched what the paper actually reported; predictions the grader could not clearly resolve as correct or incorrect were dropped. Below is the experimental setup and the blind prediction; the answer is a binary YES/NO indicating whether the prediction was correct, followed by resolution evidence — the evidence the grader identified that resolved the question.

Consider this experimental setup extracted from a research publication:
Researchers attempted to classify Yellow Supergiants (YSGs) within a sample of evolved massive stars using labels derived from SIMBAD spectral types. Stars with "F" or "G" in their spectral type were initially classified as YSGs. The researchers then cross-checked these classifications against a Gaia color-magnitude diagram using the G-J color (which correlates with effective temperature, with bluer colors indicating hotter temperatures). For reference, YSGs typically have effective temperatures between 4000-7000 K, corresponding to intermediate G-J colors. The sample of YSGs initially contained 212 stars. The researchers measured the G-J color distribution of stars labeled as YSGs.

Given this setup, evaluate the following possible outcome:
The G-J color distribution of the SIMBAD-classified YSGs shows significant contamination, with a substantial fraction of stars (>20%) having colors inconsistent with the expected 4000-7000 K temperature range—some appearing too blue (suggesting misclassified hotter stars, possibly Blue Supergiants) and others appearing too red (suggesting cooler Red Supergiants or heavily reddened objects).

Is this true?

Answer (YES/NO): NO